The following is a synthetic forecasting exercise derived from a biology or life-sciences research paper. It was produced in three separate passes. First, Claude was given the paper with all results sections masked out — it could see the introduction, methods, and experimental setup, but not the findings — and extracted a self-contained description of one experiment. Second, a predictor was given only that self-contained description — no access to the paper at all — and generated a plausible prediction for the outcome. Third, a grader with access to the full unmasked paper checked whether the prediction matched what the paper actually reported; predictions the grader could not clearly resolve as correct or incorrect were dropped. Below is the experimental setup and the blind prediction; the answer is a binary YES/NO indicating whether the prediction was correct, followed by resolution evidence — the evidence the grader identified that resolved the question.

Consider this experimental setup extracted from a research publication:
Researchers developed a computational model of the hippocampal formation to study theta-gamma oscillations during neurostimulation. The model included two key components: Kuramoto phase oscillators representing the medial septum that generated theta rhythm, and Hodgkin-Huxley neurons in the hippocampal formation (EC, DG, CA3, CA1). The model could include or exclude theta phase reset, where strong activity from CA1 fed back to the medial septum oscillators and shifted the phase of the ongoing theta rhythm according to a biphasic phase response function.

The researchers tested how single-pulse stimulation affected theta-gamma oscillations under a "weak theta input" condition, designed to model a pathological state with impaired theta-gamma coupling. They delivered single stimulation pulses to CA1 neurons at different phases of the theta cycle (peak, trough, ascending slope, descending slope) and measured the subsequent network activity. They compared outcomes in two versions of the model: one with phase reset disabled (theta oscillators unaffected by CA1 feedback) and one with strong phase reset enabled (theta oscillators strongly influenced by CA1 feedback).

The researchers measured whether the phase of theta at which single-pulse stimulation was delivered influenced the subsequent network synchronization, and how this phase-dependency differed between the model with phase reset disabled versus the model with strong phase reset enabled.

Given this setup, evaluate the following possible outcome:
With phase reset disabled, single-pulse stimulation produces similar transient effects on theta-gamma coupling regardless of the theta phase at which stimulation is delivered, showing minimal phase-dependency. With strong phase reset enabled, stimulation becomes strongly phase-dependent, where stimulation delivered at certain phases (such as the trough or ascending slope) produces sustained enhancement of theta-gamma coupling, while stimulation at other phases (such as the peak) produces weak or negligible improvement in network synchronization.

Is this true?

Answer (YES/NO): NO